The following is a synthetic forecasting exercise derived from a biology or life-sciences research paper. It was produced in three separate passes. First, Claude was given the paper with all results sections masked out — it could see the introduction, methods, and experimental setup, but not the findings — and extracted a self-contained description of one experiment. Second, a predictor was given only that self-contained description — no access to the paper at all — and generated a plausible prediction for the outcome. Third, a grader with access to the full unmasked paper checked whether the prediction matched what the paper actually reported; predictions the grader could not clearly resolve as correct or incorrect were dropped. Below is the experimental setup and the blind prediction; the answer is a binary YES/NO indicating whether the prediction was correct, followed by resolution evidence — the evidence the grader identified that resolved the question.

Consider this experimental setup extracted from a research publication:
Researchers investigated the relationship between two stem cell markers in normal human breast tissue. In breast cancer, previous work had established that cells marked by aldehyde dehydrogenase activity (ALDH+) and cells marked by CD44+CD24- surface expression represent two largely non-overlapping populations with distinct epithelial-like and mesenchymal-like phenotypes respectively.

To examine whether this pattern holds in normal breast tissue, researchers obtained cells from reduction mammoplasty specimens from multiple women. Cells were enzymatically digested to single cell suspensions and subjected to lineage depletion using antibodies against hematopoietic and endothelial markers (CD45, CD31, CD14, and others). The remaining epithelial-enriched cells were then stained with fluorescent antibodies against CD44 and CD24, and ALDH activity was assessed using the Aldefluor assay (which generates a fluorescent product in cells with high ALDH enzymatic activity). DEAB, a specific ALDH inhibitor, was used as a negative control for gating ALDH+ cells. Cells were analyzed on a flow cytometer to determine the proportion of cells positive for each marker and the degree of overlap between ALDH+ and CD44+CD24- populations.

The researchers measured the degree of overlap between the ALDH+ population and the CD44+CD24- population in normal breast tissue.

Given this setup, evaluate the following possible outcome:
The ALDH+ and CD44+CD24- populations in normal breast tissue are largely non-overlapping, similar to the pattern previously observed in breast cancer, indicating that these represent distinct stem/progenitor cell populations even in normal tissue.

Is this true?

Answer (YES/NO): NO